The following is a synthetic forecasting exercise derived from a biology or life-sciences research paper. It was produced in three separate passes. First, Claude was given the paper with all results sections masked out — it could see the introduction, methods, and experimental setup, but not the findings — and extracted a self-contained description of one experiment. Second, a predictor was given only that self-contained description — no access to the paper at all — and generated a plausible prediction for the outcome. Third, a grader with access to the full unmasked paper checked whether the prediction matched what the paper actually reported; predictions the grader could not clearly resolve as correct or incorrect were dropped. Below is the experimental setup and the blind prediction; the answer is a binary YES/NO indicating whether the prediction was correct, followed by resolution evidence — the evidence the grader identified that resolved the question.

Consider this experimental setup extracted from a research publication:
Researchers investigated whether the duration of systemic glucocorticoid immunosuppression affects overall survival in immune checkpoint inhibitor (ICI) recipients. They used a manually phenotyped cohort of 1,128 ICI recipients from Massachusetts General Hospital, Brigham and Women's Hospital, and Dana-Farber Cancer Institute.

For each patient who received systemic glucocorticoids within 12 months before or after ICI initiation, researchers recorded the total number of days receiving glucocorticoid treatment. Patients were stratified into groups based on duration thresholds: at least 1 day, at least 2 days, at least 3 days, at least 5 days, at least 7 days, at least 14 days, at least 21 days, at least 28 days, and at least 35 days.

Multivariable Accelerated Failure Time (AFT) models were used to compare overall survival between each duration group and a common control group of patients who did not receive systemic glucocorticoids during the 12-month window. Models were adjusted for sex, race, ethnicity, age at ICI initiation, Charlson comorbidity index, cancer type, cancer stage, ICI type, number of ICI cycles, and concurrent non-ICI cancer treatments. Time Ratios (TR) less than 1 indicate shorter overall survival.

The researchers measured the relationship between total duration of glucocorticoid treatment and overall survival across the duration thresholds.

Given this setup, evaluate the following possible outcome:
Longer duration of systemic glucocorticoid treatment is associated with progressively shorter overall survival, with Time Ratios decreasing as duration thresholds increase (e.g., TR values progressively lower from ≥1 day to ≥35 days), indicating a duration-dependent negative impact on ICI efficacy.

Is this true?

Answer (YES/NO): NO